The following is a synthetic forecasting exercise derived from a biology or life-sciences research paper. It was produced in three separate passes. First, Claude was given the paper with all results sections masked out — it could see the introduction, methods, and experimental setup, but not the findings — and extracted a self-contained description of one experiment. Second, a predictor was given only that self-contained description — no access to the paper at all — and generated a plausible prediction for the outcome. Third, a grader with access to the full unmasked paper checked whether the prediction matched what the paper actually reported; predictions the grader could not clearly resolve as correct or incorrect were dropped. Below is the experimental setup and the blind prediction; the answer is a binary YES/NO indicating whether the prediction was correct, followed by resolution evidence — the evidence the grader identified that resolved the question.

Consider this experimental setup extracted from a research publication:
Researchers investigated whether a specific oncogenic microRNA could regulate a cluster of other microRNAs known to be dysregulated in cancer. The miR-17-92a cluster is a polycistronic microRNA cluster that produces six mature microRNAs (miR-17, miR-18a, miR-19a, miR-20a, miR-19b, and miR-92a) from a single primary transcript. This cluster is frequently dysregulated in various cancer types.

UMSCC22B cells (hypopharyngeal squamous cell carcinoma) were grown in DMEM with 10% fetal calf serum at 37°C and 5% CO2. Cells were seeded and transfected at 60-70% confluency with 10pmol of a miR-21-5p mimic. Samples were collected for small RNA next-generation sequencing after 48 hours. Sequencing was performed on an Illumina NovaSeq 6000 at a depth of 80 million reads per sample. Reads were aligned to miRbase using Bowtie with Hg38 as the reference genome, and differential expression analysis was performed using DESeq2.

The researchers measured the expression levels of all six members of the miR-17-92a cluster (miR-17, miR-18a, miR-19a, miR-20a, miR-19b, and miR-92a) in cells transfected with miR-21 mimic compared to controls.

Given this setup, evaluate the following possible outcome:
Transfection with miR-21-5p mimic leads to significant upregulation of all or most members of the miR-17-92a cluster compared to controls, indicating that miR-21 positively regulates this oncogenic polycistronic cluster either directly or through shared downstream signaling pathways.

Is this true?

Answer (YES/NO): NO